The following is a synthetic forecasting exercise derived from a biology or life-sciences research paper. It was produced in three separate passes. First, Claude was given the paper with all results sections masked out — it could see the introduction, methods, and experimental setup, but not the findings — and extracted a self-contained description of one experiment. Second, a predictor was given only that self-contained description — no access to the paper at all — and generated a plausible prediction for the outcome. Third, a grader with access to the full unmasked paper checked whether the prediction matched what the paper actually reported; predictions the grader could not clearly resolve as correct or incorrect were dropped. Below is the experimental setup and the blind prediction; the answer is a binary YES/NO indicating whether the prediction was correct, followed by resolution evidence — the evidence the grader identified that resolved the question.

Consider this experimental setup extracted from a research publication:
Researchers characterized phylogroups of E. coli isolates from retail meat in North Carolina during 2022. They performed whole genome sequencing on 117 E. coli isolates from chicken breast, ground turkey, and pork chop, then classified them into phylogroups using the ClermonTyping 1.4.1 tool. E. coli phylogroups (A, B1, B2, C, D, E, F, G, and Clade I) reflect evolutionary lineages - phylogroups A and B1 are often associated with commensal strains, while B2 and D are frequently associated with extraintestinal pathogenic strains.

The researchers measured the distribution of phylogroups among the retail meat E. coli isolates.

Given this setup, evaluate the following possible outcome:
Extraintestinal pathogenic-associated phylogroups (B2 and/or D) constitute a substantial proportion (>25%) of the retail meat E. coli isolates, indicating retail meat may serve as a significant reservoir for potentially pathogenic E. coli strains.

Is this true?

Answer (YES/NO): NO